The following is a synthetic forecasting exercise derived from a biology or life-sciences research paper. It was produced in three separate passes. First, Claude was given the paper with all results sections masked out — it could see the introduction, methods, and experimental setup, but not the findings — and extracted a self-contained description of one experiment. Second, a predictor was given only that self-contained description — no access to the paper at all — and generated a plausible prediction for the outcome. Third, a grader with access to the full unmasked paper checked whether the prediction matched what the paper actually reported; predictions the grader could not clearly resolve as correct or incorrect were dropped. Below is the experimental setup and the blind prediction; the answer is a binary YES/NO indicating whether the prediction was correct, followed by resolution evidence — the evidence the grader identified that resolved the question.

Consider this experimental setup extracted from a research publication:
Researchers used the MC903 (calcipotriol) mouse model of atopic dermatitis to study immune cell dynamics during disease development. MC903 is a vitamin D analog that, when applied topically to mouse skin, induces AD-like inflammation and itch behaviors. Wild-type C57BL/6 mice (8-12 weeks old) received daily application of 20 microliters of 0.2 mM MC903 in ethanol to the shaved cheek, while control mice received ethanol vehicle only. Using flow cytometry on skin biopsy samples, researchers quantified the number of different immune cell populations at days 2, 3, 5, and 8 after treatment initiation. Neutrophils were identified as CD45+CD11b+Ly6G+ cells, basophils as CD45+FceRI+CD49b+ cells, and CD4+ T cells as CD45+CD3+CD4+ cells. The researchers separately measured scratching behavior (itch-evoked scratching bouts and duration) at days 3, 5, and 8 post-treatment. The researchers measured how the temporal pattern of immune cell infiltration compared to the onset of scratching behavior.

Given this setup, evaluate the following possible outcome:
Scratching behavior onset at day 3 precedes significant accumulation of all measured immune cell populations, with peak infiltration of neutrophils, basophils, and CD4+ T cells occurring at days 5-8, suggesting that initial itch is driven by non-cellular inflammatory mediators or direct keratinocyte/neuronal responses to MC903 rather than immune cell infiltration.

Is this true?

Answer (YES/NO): NO